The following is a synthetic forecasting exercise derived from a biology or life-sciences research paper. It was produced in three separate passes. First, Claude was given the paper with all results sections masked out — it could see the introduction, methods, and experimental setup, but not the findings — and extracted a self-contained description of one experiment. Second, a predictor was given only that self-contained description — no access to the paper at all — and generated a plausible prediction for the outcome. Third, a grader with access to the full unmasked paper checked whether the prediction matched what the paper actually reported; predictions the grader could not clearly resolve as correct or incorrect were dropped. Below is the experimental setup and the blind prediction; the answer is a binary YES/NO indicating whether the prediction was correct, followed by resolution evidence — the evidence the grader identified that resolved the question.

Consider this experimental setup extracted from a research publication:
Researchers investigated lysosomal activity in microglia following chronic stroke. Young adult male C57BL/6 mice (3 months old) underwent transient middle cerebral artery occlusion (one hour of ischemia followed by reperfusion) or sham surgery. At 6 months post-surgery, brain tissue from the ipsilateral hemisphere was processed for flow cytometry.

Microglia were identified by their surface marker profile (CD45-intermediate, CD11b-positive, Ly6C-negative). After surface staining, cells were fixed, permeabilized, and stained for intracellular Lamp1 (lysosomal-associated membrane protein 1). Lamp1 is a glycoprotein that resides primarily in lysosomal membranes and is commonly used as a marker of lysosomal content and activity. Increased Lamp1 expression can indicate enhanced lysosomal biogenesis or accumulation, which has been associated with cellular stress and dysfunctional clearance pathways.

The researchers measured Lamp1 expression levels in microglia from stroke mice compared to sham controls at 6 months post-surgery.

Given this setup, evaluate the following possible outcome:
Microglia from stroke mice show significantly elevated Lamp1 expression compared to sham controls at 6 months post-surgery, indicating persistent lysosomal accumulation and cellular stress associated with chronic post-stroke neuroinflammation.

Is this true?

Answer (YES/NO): YES